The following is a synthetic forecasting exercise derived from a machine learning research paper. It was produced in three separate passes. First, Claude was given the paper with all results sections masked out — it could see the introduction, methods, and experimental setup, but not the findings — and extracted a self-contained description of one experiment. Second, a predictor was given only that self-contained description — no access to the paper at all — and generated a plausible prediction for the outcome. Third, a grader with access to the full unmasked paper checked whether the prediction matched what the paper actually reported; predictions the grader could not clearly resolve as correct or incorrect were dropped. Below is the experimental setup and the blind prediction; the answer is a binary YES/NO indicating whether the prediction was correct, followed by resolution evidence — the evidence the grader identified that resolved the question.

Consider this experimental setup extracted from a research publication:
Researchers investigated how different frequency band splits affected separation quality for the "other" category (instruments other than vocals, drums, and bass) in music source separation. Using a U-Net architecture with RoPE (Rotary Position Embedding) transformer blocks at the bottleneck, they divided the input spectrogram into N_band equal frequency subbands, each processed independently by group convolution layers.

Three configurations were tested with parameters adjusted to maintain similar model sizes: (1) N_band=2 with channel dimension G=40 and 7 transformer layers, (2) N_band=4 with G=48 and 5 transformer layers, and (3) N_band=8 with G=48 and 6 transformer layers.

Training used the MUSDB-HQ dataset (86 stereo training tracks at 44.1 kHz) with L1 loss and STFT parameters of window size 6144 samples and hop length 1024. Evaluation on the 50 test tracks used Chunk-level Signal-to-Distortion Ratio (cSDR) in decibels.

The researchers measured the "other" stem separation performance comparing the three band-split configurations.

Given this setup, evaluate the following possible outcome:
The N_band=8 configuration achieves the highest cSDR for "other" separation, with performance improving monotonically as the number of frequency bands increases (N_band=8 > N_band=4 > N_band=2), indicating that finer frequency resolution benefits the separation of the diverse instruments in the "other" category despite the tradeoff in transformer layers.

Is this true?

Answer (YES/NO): NO